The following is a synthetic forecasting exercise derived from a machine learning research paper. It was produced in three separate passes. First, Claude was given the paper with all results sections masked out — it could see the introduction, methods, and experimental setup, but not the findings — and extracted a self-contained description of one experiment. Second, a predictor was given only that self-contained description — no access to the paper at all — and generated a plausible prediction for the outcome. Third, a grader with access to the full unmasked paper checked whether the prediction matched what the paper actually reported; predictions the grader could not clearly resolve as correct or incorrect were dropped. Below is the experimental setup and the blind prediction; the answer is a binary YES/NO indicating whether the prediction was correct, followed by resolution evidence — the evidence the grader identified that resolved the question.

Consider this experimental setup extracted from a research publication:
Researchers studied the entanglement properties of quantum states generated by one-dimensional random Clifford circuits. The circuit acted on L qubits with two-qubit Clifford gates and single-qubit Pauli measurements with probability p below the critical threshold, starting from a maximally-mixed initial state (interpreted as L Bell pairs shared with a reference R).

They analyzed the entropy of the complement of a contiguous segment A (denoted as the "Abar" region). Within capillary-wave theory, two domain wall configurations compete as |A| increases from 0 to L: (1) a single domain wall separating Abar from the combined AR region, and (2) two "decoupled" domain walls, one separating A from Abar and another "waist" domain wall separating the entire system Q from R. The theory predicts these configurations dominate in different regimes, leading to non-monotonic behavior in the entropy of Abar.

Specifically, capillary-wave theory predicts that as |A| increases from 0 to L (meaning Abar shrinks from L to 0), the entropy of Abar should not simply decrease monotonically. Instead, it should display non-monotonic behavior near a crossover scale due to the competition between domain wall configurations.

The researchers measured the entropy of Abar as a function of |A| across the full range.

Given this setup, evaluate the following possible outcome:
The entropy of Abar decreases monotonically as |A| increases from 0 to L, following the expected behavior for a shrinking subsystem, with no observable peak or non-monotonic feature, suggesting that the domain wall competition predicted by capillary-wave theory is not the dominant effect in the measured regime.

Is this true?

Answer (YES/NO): NO